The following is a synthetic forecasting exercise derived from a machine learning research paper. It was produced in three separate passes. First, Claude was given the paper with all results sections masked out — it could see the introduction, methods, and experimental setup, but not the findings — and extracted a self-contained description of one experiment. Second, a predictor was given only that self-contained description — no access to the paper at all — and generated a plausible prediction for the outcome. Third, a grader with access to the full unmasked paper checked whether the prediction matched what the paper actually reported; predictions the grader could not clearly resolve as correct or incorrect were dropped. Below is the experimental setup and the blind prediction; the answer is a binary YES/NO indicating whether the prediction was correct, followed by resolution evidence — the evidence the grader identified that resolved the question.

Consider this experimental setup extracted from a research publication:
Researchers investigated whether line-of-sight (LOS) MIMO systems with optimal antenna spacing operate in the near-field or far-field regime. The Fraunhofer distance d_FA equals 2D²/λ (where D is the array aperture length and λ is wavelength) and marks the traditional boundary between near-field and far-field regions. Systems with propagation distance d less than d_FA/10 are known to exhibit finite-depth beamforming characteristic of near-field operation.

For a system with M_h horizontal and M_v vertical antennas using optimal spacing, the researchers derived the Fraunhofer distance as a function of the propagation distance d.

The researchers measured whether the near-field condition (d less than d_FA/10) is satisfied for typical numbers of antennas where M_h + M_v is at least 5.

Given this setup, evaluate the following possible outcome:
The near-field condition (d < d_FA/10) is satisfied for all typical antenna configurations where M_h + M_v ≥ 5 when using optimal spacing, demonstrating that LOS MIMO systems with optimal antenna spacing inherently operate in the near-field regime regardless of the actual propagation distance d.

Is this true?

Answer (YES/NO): YES